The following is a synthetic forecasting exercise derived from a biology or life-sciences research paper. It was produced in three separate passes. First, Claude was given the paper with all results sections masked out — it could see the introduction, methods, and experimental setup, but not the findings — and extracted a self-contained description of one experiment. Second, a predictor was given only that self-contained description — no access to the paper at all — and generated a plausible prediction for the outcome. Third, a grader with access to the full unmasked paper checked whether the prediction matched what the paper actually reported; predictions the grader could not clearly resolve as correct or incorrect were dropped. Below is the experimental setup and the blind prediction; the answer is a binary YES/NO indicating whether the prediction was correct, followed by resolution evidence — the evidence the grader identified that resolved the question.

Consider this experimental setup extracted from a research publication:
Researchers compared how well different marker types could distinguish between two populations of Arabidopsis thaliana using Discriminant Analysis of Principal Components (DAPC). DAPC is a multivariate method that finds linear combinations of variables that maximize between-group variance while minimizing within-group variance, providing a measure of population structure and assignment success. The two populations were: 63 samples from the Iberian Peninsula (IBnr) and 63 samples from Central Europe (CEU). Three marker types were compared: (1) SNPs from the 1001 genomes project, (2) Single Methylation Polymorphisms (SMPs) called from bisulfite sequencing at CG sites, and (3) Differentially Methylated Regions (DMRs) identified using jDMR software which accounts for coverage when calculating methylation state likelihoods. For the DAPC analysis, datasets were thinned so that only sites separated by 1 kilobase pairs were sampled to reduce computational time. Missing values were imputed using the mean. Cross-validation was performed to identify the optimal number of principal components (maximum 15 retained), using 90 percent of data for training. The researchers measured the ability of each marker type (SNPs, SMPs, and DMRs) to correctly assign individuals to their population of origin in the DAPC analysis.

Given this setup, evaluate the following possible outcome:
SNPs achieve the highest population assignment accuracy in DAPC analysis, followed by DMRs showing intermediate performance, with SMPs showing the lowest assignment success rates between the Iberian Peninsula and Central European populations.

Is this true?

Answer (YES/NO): NO